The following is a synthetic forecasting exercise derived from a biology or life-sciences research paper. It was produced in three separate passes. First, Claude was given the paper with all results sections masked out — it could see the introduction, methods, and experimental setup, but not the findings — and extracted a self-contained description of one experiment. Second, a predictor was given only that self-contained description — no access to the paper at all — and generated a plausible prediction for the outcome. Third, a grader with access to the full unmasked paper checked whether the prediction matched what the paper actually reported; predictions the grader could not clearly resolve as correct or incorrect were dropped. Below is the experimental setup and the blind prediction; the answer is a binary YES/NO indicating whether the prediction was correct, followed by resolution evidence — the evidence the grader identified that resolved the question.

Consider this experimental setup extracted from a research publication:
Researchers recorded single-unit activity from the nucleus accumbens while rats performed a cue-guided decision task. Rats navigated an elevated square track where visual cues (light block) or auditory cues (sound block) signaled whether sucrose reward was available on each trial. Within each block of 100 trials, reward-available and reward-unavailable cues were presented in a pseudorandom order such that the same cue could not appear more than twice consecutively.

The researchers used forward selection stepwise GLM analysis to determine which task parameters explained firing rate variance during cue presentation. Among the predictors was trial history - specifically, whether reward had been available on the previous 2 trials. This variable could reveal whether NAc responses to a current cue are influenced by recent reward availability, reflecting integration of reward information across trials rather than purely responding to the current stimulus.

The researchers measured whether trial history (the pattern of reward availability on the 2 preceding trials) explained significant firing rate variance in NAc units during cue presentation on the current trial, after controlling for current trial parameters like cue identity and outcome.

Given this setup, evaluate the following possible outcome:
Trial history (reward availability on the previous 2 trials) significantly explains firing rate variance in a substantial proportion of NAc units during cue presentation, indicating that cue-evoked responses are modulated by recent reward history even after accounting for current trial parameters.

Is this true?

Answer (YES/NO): NO